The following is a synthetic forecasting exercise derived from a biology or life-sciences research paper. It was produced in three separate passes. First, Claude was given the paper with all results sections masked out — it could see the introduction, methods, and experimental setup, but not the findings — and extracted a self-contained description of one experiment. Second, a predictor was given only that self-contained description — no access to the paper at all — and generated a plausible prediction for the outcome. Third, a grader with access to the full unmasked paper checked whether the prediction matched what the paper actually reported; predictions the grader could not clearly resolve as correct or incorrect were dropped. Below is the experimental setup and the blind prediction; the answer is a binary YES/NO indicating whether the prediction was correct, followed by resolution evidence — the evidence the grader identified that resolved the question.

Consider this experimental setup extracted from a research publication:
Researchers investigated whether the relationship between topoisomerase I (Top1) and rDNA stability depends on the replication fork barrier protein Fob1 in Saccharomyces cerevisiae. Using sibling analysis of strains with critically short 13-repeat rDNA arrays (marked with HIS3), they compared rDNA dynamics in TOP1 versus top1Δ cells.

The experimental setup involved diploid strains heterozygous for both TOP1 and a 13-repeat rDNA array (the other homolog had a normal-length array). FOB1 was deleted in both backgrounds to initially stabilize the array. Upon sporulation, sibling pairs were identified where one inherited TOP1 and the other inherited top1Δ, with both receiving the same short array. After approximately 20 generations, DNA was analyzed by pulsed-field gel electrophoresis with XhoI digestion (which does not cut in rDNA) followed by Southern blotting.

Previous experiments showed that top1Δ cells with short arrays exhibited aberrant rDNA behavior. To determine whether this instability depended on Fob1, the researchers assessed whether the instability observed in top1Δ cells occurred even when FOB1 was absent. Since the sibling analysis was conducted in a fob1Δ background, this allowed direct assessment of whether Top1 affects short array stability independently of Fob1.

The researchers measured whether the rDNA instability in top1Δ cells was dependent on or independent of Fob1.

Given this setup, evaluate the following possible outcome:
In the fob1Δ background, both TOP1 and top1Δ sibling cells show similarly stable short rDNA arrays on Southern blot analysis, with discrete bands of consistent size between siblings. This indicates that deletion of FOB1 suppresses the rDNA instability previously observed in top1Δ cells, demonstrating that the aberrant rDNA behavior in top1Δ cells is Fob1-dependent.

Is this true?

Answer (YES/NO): NO